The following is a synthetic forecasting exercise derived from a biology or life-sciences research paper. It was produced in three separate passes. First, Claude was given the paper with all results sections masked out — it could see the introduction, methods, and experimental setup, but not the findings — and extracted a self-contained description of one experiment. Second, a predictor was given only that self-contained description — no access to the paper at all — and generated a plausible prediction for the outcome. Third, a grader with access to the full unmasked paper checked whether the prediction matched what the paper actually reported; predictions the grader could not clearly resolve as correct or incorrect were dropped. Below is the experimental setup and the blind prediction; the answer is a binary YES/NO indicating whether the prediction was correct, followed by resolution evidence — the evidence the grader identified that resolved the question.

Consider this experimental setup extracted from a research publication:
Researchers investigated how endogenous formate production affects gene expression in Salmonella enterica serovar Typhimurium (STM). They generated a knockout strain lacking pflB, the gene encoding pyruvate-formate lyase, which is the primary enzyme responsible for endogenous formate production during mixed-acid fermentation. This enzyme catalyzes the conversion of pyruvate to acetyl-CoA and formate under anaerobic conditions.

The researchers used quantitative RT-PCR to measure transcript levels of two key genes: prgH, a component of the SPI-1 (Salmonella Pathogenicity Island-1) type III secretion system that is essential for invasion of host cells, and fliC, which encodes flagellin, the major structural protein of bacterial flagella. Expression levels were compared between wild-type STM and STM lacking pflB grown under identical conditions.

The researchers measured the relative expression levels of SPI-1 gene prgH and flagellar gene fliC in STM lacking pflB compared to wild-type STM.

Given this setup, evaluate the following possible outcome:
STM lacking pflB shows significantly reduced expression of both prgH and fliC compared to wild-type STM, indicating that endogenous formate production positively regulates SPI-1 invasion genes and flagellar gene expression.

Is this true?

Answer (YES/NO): NO